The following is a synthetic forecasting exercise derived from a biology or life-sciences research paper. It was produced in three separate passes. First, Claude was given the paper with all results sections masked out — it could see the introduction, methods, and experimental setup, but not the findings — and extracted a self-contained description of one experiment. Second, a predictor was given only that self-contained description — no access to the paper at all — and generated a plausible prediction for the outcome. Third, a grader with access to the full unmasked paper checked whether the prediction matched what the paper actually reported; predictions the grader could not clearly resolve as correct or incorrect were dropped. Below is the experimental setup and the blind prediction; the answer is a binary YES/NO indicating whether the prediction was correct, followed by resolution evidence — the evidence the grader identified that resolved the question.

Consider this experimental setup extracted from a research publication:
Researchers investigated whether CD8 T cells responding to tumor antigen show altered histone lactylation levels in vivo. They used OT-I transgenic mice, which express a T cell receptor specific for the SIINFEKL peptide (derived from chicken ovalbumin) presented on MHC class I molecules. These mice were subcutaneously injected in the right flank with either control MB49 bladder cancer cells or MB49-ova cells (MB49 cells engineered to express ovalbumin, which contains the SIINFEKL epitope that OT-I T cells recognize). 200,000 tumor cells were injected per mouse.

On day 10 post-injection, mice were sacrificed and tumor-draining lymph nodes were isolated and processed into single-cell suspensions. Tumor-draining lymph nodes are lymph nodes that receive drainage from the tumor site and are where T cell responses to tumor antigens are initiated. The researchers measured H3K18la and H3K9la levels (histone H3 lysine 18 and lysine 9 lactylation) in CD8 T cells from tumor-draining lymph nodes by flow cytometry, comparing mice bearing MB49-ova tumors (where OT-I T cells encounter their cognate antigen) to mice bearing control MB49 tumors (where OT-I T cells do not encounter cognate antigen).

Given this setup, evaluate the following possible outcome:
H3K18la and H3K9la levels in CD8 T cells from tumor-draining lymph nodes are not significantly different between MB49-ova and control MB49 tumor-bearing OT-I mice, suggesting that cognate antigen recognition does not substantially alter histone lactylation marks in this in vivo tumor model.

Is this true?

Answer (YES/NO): NO